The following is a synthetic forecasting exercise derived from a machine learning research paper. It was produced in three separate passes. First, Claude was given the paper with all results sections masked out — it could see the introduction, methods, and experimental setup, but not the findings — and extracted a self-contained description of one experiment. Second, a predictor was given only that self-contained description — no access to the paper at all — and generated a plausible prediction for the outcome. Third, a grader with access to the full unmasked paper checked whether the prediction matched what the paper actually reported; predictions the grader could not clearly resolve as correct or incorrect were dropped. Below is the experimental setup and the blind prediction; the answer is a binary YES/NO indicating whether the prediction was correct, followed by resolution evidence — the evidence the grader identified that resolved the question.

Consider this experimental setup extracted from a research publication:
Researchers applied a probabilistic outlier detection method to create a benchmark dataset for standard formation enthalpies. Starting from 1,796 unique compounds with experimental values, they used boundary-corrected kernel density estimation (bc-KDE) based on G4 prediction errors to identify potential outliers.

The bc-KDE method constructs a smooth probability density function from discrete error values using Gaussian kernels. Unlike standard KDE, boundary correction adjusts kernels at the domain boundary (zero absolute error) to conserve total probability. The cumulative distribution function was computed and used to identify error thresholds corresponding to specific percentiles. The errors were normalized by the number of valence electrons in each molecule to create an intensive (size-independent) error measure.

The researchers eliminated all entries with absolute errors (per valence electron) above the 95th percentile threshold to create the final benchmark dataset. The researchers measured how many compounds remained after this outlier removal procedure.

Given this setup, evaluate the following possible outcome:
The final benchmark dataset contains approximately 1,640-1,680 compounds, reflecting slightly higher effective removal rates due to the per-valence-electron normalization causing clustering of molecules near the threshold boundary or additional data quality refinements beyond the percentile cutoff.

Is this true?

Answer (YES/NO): NO